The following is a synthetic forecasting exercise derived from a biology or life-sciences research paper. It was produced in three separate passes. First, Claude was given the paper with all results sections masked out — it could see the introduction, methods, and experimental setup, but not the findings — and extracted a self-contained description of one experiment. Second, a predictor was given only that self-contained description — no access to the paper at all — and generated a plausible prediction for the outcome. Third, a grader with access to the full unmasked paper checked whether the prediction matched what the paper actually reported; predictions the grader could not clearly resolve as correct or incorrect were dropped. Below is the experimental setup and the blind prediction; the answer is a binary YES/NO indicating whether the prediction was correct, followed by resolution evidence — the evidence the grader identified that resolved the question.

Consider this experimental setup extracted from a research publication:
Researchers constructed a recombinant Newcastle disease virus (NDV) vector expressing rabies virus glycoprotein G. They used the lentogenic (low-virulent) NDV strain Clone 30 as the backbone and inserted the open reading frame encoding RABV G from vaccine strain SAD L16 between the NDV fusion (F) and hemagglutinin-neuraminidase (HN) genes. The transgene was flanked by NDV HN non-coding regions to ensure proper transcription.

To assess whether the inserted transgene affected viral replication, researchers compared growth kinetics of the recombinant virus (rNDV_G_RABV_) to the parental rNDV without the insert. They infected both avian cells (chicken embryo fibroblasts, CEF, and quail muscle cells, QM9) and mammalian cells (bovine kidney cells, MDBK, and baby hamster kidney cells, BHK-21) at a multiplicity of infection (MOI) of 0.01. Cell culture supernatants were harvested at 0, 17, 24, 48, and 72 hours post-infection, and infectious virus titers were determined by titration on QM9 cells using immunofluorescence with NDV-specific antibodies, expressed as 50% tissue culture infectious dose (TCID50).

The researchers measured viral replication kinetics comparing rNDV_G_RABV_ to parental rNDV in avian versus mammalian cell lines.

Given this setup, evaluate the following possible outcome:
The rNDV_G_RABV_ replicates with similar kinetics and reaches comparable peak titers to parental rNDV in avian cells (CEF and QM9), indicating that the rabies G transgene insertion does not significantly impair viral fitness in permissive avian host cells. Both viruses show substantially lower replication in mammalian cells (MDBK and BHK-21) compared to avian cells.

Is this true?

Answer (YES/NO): NO